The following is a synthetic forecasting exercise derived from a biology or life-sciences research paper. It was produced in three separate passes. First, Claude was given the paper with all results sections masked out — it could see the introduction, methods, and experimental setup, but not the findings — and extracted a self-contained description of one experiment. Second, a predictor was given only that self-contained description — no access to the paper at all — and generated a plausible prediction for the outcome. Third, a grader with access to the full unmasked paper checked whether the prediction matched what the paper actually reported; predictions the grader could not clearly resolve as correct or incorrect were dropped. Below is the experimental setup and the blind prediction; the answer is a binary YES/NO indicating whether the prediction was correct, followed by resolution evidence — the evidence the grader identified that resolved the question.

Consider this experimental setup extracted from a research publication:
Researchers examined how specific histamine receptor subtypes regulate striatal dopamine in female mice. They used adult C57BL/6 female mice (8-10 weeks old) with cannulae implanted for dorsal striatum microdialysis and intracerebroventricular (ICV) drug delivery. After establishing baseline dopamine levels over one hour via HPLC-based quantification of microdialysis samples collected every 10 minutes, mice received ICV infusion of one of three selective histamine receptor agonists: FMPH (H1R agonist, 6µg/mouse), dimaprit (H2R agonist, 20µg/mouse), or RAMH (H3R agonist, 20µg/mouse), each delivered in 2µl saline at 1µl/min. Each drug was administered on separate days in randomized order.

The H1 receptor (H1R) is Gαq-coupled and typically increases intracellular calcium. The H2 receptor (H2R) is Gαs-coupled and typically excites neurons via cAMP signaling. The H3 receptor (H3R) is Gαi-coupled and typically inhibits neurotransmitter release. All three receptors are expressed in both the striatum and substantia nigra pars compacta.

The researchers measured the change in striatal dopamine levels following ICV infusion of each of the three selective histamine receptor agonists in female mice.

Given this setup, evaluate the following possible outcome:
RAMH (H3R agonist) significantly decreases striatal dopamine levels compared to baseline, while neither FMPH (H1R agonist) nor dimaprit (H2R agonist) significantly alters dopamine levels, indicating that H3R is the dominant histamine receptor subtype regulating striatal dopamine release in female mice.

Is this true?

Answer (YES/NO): NO